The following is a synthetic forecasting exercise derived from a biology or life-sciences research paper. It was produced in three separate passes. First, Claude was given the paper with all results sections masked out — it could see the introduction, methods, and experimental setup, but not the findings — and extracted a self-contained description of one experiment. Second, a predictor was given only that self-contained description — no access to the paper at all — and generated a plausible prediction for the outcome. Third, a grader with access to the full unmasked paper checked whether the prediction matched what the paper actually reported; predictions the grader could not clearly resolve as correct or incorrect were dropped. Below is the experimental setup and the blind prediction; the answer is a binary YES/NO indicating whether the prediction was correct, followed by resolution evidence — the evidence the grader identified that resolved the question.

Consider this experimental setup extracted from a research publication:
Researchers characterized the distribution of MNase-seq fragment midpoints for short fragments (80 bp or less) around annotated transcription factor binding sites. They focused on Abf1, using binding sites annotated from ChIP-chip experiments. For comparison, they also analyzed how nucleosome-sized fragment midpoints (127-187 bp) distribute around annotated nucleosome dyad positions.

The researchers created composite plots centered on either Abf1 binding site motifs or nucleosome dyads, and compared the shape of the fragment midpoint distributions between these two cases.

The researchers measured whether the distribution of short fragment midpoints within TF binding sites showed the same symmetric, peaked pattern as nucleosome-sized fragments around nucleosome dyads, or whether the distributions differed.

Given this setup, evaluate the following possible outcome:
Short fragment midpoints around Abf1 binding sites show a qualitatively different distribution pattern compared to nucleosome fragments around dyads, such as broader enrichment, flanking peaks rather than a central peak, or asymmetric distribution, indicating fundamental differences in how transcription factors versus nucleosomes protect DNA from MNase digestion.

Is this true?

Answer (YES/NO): YES